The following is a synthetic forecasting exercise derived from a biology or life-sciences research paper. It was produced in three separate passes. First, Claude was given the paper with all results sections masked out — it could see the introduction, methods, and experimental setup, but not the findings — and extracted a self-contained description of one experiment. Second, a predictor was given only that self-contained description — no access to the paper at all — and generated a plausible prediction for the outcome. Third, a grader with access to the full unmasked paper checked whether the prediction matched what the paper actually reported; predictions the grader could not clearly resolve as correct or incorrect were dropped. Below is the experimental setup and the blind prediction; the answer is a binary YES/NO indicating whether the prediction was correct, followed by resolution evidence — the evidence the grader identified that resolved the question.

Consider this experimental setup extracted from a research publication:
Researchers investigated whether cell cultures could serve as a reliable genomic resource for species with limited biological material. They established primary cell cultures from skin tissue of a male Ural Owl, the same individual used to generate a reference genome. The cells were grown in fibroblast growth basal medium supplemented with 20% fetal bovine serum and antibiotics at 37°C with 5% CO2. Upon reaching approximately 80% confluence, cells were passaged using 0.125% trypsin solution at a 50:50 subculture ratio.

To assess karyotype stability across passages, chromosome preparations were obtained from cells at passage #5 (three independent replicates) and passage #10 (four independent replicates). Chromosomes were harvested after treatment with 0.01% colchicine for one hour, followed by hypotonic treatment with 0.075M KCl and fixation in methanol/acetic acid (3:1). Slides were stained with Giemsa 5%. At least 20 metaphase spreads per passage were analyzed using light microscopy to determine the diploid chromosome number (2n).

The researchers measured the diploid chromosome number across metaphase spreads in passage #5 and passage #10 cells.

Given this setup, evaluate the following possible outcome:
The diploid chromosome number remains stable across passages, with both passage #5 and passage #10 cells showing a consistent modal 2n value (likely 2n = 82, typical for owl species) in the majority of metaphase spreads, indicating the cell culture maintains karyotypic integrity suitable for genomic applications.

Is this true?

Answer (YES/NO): YES